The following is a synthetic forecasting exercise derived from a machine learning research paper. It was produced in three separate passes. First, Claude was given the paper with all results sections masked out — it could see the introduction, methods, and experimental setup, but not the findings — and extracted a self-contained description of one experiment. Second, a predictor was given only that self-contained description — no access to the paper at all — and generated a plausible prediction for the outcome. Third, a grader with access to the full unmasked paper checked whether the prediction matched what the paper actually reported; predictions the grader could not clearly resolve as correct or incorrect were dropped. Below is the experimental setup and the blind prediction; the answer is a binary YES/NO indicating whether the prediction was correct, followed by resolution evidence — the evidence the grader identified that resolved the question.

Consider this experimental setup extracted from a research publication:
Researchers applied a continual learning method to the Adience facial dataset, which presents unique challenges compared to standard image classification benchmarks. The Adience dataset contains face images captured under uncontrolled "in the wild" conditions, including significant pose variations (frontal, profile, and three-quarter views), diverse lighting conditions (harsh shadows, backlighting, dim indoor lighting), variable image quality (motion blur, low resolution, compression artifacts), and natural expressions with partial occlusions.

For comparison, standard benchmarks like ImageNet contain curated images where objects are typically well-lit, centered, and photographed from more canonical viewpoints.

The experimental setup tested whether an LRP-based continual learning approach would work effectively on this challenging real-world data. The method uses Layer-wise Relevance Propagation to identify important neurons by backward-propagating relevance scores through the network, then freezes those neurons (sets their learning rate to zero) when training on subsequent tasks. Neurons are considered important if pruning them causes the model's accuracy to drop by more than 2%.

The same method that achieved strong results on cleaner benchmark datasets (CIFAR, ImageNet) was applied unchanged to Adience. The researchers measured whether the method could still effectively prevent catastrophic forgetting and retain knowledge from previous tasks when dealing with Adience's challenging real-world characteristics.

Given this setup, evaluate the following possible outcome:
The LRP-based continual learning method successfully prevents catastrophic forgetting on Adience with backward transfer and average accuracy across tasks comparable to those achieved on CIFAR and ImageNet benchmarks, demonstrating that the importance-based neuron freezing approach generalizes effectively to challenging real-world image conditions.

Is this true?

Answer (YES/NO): NO